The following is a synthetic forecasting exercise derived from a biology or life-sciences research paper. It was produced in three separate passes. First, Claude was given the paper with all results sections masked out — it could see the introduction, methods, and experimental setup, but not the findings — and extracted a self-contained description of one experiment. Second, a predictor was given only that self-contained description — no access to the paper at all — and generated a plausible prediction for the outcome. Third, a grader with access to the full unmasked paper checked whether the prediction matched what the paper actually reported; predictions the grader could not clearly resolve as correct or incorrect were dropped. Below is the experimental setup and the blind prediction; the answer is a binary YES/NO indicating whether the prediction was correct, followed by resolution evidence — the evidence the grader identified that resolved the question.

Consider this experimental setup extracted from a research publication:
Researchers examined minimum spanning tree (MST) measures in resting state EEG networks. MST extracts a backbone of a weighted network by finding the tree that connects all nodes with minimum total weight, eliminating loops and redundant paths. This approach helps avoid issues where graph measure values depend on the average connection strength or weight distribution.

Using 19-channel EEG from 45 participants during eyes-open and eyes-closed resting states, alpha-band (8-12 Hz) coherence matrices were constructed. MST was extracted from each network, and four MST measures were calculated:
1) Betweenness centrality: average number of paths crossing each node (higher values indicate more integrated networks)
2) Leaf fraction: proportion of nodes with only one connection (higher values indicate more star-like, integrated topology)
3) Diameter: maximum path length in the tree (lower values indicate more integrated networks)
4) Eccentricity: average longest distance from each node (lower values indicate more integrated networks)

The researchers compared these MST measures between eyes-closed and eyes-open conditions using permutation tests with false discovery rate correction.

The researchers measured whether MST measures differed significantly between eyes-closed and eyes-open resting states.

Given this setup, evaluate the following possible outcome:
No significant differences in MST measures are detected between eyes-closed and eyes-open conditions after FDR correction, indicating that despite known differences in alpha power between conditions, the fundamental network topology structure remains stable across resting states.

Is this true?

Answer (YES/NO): YES